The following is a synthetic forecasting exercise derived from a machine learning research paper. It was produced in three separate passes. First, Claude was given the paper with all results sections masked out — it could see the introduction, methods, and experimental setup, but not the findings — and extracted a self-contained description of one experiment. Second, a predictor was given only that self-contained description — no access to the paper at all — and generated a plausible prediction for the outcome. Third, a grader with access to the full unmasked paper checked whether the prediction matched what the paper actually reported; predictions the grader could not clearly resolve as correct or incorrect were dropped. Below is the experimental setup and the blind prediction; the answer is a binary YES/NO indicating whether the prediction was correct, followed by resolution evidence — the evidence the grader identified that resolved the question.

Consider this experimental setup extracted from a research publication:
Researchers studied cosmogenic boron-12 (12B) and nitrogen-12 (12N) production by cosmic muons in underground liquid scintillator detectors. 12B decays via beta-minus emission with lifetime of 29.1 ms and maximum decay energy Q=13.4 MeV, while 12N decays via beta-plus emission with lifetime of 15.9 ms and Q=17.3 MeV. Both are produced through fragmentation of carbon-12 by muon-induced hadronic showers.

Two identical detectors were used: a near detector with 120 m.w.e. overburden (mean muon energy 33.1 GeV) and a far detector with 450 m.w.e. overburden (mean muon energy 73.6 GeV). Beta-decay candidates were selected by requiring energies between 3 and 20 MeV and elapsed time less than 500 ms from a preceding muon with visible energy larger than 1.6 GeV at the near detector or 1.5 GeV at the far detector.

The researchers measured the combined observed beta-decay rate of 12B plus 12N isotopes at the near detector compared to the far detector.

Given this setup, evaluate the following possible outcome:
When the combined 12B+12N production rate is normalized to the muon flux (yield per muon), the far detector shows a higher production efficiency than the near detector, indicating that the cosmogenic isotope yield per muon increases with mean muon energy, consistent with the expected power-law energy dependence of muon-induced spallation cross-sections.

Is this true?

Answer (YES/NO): YES